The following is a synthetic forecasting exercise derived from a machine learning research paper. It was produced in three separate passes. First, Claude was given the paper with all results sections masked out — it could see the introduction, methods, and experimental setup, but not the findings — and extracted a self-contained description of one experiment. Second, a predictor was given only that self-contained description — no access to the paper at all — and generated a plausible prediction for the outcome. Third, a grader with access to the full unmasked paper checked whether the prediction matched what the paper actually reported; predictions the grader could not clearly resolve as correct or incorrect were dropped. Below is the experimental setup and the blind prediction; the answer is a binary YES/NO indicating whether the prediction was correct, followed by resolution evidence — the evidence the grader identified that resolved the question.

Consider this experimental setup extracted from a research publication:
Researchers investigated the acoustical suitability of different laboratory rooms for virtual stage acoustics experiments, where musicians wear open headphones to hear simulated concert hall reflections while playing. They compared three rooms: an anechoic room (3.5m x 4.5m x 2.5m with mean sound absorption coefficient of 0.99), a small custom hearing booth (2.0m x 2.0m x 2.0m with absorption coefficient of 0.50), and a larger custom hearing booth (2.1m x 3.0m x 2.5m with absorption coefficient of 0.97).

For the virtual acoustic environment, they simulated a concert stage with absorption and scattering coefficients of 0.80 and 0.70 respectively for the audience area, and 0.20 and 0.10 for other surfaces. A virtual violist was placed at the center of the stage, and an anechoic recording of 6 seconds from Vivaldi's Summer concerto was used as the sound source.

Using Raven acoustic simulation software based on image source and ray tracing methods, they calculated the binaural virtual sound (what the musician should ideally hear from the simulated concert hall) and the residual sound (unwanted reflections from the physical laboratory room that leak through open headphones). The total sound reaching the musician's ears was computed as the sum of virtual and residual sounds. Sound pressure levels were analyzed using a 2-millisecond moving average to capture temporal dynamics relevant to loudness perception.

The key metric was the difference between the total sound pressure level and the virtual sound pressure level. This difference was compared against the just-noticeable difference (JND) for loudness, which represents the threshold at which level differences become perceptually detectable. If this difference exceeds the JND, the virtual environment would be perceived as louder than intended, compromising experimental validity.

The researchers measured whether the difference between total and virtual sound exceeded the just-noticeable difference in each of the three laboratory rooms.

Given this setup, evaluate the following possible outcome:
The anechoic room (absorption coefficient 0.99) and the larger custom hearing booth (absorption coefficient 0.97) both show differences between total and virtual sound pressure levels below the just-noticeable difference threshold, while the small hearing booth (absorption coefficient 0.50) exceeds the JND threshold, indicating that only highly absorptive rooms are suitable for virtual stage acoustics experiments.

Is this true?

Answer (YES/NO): YES